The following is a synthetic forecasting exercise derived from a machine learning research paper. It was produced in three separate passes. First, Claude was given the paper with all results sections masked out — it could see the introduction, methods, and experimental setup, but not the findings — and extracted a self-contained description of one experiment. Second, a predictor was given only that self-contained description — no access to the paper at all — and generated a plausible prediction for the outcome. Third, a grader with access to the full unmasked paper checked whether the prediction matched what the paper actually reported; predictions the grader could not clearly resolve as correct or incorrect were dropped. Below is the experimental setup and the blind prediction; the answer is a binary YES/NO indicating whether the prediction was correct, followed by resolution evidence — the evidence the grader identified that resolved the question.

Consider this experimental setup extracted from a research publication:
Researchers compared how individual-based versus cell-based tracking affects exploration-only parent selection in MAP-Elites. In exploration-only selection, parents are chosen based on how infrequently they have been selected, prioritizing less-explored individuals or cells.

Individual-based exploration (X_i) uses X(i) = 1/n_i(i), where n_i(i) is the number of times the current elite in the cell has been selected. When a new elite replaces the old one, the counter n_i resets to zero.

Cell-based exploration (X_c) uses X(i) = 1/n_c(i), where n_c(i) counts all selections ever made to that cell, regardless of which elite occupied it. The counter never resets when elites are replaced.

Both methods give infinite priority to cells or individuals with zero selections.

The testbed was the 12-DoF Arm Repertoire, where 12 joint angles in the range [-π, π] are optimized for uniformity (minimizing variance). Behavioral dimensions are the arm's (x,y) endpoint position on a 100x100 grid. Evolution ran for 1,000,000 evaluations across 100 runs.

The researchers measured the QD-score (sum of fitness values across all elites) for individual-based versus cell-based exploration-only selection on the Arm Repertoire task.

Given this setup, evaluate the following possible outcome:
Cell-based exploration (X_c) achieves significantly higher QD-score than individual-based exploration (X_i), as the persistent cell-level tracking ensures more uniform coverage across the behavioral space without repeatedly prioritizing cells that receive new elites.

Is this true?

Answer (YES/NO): YES